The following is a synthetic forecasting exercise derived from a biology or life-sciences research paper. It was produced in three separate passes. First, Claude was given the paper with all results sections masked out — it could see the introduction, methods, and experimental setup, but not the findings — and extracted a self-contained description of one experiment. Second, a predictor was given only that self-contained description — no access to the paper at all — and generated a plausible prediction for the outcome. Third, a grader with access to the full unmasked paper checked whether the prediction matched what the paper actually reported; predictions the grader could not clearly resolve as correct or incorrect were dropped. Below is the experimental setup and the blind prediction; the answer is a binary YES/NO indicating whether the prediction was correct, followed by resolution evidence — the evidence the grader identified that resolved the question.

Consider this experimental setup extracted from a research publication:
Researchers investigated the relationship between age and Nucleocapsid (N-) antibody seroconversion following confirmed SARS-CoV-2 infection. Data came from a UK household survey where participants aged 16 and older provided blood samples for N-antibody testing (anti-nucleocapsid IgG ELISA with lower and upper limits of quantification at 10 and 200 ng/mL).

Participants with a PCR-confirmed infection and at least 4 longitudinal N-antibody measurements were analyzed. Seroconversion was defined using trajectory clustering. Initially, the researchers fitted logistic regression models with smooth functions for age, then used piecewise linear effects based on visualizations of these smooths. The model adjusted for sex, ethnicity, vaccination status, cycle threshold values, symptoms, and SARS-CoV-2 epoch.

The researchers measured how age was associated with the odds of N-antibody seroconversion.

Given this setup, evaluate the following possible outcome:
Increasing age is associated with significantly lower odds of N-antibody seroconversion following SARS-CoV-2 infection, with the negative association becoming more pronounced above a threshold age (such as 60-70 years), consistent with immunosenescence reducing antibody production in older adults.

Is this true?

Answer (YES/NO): NO